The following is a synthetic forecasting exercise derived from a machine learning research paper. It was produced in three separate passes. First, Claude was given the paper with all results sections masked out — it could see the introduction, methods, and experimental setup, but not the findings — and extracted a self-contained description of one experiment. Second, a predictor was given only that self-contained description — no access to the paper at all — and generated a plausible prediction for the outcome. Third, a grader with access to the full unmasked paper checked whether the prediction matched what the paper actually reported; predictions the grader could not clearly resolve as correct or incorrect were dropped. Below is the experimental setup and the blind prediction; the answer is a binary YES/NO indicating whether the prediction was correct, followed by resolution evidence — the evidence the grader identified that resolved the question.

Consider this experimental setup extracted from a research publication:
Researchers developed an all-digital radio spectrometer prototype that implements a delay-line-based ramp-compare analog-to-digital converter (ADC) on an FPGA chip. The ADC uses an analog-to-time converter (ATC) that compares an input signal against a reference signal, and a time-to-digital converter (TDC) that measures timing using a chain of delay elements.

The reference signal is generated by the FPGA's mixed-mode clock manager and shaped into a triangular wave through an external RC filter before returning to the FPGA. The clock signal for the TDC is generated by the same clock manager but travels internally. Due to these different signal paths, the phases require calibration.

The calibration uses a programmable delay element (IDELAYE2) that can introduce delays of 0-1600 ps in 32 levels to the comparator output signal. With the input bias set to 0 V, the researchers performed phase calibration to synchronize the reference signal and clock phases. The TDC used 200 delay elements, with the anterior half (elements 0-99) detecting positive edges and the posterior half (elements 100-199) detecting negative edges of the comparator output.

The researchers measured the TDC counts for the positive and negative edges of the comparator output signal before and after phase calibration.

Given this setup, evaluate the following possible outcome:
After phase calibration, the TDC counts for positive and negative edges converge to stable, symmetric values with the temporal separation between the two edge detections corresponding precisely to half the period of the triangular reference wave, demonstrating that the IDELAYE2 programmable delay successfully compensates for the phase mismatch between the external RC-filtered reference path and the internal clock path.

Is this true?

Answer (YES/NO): YES